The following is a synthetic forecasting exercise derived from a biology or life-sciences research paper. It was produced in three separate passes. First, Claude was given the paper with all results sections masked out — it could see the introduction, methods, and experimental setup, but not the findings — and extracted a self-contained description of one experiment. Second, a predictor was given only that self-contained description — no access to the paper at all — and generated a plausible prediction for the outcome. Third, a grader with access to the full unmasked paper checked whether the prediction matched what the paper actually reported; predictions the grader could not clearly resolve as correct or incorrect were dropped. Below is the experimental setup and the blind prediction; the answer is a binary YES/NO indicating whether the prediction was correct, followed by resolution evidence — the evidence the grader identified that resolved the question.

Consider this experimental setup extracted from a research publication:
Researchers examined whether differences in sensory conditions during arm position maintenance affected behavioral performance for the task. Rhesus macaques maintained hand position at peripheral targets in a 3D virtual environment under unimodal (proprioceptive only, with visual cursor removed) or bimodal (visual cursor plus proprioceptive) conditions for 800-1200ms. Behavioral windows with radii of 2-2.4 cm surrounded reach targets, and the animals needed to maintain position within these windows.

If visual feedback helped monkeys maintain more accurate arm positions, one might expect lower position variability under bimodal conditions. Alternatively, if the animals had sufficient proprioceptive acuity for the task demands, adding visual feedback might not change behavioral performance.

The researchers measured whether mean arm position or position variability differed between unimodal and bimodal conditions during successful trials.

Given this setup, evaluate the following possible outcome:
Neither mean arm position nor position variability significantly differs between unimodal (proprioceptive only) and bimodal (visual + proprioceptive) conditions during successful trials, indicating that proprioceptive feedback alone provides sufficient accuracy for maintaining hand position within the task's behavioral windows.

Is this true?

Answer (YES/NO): YES